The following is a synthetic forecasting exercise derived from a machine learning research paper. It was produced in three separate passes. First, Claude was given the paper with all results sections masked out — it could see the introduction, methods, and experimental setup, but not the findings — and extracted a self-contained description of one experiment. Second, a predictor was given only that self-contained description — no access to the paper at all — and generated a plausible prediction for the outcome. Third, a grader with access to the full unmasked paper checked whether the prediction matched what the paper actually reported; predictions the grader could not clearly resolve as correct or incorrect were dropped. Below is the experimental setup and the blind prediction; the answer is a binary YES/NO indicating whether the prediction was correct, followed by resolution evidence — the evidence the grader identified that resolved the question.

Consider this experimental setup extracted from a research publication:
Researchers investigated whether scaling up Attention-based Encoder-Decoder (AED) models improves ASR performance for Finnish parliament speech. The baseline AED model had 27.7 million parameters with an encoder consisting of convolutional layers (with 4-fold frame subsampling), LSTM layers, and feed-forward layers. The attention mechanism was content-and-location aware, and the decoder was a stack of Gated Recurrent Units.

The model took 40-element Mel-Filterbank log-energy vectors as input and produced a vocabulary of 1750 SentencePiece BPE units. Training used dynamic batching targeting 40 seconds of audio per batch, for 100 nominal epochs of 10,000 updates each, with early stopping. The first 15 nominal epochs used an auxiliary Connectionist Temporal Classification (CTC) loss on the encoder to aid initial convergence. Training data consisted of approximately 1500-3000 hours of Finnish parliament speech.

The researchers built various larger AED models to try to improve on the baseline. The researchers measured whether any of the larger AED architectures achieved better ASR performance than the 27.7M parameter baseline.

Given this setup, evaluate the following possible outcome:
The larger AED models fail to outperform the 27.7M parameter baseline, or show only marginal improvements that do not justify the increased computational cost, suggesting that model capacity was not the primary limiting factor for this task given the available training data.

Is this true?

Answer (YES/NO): YES